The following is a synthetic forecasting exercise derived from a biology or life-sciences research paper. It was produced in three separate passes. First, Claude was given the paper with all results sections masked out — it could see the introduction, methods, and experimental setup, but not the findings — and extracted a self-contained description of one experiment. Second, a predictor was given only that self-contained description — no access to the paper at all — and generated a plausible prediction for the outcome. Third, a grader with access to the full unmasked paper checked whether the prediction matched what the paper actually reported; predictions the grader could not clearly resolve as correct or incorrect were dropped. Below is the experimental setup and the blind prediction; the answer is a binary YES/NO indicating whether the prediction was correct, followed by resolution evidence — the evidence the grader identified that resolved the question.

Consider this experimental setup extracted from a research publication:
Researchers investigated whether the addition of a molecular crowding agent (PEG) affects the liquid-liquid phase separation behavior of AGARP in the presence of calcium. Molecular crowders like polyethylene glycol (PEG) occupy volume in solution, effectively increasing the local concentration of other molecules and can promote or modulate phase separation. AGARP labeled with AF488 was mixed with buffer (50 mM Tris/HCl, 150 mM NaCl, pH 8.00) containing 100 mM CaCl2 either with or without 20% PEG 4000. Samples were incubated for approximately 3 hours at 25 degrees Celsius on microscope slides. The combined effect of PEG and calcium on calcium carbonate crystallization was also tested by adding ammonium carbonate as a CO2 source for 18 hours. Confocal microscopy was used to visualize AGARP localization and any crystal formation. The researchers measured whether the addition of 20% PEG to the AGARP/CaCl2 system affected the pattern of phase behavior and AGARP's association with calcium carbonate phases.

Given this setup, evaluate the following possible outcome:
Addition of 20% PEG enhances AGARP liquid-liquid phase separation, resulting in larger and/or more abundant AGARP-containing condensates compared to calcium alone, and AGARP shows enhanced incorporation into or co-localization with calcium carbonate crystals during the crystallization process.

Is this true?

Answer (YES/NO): NO